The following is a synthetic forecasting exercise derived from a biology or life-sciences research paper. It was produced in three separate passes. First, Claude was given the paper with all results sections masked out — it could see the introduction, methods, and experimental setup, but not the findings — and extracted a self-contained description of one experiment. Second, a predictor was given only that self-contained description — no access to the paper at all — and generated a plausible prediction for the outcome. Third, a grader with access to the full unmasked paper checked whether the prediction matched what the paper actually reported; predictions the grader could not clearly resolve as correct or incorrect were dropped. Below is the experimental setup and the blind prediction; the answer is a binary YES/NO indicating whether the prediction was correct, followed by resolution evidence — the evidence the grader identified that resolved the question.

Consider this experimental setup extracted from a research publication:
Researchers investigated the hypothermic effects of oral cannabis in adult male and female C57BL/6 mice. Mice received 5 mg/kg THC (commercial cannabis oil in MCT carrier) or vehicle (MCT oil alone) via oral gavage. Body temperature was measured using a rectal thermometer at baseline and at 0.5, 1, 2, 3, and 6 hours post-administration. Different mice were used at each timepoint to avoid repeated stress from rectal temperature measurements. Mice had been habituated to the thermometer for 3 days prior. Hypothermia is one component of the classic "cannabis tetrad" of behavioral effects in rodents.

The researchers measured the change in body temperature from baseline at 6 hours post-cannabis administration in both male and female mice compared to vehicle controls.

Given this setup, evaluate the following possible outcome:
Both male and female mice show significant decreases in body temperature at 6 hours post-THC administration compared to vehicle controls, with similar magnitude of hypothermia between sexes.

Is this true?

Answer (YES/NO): NO